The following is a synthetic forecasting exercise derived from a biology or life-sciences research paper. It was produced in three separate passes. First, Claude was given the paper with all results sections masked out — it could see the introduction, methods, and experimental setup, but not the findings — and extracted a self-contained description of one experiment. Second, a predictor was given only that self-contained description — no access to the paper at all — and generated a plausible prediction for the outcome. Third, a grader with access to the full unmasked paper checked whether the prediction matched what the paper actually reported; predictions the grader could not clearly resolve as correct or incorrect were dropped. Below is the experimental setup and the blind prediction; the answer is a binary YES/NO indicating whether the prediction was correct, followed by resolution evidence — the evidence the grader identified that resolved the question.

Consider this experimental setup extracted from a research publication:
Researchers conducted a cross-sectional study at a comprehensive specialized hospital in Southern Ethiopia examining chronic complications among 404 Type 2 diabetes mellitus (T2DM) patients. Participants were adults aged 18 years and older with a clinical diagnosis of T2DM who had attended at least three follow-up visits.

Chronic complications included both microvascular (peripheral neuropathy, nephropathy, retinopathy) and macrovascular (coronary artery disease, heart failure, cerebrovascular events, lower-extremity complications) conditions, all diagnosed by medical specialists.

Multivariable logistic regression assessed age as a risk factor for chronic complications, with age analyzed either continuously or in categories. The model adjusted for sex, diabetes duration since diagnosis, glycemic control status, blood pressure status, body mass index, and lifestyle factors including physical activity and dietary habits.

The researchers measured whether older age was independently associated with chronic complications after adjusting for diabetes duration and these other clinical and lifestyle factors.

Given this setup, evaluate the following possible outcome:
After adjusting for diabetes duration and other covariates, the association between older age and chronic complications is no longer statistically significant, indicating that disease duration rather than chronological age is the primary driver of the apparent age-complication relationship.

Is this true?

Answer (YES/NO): NO